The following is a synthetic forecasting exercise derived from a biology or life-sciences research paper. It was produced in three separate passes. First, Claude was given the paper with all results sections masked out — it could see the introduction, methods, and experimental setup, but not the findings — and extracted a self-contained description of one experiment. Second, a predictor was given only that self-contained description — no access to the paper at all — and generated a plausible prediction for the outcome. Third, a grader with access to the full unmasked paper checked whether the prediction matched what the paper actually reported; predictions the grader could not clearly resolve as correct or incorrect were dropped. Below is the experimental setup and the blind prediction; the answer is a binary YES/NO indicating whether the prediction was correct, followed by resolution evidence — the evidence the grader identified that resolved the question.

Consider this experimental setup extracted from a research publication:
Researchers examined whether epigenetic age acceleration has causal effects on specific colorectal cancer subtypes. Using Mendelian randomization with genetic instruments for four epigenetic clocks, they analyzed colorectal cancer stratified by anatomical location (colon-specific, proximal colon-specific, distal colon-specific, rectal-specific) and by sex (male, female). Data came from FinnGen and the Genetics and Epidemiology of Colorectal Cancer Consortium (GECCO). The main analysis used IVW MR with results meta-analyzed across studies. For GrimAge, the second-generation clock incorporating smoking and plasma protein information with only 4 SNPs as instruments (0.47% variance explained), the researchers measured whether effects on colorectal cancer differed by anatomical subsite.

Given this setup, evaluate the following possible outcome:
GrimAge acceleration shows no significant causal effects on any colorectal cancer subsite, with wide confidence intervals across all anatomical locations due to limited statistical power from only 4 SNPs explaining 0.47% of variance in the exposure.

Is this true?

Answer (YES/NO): NO